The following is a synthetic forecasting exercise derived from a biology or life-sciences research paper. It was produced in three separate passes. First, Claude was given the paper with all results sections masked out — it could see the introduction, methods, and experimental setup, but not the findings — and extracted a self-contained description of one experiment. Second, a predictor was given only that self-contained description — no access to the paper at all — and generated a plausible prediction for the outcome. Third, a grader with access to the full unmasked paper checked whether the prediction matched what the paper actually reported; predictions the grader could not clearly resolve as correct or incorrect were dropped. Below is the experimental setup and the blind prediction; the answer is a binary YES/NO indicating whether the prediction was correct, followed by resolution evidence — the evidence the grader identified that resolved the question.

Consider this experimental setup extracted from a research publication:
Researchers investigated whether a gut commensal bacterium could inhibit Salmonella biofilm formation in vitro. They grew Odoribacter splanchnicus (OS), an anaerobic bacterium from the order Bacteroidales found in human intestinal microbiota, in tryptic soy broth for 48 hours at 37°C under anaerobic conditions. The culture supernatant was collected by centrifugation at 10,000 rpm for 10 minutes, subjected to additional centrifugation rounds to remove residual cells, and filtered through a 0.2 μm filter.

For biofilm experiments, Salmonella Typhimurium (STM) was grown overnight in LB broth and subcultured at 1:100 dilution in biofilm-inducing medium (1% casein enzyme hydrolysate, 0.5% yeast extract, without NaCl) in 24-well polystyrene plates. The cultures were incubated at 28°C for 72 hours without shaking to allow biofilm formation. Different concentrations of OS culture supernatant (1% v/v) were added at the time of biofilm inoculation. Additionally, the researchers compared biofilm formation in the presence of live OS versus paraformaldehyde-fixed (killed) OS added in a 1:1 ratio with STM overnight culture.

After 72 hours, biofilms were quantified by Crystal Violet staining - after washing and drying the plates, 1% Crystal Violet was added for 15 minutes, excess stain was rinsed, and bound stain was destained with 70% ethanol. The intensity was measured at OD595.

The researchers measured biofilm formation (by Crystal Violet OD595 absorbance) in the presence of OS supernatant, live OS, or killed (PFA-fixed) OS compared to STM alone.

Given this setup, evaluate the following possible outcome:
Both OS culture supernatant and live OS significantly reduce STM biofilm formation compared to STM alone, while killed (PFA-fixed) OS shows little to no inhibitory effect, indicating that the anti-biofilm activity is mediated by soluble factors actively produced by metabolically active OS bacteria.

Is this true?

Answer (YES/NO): YES